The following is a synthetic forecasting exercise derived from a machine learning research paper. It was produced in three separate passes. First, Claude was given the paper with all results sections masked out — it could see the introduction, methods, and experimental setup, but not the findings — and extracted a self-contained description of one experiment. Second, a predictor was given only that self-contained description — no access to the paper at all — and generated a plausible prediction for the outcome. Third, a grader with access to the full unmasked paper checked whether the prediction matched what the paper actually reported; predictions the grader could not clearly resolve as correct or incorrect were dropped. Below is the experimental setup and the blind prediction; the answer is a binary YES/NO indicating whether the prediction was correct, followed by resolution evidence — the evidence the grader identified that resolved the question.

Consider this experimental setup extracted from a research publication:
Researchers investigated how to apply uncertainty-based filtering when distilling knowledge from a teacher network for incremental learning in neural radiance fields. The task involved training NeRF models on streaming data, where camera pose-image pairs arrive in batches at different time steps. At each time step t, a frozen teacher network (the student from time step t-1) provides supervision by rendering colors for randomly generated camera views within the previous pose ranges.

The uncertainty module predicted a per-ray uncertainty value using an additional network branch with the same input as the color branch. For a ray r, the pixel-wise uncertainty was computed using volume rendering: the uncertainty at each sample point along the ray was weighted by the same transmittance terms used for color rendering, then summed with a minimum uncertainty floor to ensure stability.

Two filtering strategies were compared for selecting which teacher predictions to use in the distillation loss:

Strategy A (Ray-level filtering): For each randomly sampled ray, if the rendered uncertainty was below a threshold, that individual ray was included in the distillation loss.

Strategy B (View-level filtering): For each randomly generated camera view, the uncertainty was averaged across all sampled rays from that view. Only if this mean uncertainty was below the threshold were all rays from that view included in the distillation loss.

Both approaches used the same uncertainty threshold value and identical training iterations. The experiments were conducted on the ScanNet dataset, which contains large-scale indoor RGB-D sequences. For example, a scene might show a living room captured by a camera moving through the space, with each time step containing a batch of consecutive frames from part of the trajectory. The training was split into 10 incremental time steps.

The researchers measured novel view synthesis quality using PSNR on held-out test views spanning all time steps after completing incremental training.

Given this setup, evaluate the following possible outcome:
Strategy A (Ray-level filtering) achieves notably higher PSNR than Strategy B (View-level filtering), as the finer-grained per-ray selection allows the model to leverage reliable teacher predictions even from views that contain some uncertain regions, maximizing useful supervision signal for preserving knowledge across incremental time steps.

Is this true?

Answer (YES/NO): NO